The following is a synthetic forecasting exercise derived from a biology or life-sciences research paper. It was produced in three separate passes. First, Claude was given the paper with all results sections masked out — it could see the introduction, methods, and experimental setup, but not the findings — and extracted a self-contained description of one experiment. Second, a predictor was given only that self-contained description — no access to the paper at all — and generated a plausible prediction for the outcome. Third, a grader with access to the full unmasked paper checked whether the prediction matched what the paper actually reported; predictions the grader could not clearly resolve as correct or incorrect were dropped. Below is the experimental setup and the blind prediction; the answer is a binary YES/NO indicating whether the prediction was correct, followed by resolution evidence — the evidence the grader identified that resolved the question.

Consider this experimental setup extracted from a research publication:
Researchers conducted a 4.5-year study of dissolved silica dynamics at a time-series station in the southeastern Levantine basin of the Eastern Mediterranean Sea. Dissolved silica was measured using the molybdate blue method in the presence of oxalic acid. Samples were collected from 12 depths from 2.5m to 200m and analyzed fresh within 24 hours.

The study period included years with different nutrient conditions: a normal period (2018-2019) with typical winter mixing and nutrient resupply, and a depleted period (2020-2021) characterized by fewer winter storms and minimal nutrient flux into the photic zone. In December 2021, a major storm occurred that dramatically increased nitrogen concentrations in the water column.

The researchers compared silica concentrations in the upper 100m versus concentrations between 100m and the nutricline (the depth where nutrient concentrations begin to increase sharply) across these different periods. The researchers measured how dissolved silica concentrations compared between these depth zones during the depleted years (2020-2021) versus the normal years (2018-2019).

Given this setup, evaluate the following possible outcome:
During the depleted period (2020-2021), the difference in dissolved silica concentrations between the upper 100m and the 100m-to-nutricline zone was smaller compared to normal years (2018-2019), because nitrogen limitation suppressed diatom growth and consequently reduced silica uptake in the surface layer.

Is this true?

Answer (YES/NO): YES